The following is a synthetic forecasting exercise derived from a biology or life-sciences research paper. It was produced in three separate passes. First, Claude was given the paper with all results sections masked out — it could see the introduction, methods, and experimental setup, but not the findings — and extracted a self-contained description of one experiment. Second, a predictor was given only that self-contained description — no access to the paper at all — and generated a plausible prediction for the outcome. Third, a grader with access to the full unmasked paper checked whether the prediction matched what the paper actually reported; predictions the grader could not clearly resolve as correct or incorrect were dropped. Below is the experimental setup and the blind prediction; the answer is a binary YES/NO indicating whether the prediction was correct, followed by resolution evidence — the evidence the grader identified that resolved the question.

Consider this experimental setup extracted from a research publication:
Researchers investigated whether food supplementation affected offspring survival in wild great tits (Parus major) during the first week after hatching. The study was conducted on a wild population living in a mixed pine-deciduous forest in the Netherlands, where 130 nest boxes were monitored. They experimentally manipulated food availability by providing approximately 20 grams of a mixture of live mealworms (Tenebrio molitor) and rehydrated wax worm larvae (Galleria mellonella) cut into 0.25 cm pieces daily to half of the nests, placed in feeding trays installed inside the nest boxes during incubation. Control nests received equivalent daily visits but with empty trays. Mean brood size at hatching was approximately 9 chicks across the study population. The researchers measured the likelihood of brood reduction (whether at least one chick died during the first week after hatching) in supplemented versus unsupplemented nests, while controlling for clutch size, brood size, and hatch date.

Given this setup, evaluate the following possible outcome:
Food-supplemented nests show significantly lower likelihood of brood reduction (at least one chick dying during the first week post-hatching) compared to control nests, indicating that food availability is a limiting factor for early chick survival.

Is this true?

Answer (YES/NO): YES